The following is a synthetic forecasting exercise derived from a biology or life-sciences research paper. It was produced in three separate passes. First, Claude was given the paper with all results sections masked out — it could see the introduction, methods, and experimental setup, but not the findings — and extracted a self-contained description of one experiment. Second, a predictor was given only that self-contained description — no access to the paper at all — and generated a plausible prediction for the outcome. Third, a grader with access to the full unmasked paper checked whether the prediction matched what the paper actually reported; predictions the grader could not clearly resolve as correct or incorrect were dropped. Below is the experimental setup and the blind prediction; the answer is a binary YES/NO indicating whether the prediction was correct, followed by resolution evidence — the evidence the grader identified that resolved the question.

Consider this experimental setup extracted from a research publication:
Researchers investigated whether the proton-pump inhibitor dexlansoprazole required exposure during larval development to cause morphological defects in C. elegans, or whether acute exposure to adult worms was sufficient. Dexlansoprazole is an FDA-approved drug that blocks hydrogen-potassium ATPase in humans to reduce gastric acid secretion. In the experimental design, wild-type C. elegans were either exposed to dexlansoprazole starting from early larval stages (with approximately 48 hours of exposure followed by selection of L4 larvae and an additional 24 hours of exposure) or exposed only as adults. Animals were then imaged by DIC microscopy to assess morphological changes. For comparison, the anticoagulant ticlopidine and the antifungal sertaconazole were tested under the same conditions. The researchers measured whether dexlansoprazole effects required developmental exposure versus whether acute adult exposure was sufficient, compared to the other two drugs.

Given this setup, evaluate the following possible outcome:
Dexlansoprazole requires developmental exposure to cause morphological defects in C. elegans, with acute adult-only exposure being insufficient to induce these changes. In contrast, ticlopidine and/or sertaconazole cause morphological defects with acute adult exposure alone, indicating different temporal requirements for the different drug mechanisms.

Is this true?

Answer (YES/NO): YES